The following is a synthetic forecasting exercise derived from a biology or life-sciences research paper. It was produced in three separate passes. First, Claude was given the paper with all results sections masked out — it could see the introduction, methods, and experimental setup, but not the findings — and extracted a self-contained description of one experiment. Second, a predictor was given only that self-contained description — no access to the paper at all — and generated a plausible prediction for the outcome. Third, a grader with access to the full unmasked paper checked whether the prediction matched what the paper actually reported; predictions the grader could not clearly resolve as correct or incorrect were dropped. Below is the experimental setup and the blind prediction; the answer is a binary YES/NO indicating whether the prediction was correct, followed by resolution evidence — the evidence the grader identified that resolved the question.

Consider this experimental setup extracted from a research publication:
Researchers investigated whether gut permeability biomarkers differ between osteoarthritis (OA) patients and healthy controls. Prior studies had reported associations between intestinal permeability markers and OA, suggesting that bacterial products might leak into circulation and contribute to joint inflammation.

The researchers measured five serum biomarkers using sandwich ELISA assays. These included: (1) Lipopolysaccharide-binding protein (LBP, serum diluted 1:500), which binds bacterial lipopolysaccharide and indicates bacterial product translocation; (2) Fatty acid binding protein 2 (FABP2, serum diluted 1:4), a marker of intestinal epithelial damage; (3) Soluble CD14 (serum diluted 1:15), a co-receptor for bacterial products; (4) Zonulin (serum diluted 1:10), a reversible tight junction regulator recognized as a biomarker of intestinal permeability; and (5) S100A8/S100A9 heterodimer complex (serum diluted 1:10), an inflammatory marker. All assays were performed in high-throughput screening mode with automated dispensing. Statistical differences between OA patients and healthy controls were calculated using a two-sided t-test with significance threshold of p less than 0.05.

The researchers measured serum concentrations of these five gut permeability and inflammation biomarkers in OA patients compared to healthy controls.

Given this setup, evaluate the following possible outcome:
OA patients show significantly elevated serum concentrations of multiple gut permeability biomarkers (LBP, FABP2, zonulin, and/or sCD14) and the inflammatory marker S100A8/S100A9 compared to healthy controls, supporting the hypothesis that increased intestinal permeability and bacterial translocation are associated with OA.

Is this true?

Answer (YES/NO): NO